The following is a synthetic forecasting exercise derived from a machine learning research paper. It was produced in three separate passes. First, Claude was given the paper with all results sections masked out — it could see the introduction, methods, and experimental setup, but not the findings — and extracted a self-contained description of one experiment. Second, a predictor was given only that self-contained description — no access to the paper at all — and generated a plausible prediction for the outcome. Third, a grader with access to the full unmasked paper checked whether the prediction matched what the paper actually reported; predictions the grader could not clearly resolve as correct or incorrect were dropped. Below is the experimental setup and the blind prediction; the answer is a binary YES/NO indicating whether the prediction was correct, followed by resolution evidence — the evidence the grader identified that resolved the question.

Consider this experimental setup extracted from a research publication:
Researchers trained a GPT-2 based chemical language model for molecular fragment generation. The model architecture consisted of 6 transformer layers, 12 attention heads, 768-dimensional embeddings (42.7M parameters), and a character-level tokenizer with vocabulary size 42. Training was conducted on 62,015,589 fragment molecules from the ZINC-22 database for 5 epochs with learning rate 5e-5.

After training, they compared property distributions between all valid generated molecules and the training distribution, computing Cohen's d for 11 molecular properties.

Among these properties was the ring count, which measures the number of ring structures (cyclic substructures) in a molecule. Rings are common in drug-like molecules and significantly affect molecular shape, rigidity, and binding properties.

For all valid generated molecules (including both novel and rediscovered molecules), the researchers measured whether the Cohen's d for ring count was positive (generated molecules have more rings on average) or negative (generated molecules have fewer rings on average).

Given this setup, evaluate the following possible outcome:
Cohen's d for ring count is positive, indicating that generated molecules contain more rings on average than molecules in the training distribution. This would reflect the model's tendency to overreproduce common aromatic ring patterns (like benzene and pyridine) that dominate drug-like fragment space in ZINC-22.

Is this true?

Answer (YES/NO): NO